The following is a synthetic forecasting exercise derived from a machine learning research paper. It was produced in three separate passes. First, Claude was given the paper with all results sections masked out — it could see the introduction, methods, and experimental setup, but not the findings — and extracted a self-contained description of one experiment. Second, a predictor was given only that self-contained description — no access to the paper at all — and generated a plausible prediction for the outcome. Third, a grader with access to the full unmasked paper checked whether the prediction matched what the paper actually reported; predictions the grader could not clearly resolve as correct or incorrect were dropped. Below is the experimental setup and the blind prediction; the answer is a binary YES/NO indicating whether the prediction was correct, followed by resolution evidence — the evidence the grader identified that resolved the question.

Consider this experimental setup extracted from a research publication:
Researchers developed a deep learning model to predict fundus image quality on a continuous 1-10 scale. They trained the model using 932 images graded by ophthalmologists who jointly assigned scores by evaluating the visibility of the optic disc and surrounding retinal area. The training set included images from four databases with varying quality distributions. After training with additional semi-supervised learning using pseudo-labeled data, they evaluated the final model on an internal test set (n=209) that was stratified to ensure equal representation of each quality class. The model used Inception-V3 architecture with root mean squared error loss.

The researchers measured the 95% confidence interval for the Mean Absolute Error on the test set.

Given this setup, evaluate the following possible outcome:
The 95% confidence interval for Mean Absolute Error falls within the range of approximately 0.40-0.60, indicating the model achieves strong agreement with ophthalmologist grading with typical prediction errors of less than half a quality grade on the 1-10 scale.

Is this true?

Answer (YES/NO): NO